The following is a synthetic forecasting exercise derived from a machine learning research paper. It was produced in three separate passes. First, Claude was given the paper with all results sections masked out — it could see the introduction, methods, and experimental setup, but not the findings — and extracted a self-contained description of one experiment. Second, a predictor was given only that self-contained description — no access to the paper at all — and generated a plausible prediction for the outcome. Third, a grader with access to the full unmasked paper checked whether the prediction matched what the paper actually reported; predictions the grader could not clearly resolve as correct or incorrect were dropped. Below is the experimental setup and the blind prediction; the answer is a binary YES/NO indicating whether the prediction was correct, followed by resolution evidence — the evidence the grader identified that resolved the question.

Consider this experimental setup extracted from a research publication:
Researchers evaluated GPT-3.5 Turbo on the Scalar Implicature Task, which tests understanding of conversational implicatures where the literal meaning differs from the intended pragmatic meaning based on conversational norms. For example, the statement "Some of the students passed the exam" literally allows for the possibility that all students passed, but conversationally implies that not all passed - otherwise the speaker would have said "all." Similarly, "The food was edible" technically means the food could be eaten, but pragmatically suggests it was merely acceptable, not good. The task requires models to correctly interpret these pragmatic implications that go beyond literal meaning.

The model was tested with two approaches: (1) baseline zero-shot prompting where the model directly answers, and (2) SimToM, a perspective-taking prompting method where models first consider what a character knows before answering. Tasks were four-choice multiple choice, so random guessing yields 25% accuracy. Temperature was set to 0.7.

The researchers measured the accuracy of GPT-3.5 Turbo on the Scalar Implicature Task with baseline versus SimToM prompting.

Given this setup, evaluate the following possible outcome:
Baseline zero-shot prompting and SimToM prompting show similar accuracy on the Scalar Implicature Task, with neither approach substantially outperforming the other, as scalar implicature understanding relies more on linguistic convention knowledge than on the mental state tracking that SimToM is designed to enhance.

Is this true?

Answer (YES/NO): NO